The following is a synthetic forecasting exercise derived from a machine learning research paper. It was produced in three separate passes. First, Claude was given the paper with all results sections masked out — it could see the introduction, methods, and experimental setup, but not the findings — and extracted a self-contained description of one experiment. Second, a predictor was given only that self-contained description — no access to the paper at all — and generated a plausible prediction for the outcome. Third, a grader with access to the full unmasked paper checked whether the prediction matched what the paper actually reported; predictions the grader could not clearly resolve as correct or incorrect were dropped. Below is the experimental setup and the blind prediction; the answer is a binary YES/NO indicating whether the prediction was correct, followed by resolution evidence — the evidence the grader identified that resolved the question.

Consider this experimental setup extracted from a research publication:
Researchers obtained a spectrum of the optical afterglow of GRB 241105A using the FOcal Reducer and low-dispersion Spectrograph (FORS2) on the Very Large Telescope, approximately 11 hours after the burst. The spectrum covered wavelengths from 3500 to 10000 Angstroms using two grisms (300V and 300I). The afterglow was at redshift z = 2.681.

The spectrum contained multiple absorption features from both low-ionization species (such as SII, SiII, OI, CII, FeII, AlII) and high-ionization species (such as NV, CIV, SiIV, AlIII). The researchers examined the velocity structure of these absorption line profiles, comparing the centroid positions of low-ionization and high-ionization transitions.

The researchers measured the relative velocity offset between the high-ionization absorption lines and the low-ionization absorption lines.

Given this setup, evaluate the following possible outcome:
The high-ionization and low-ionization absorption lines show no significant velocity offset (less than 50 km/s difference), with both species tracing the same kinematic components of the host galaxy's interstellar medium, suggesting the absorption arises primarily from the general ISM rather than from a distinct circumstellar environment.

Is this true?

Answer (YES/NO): NO